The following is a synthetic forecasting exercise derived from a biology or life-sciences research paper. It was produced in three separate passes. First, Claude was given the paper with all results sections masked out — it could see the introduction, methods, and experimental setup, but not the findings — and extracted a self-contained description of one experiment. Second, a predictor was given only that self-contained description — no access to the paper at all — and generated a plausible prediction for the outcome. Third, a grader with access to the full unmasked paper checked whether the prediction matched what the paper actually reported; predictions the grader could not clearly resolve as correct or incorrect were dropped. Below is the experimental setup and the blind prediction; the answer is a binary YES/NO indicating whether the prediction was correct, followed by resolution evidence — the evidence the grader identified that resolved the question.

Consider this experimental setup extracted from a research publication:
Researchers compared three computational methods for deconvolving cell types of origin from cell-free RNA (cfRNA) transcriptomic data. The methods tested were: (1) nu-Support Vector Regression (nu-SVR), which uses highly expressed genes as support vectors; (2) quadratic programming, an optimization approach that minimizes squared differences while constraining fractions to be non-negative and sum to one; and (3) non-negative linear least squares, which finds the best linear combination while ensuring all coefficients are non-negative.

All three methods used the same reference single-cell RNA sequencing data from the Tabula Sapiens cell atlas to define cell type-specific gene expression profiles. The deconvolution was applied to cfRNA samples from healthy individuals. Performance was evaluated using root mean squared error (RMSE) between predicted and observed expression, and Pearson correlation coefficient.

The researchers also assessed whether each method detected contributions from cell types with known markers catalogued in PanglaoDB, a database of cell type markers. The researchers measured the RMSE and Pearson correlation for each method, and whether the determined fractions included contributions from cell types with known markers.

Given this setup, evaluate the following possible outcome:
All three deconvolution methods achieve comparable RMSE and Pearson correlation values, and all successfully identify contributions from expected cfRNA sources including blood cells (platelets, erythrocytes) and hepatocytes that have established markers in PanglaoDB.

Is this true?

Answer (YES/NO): NO